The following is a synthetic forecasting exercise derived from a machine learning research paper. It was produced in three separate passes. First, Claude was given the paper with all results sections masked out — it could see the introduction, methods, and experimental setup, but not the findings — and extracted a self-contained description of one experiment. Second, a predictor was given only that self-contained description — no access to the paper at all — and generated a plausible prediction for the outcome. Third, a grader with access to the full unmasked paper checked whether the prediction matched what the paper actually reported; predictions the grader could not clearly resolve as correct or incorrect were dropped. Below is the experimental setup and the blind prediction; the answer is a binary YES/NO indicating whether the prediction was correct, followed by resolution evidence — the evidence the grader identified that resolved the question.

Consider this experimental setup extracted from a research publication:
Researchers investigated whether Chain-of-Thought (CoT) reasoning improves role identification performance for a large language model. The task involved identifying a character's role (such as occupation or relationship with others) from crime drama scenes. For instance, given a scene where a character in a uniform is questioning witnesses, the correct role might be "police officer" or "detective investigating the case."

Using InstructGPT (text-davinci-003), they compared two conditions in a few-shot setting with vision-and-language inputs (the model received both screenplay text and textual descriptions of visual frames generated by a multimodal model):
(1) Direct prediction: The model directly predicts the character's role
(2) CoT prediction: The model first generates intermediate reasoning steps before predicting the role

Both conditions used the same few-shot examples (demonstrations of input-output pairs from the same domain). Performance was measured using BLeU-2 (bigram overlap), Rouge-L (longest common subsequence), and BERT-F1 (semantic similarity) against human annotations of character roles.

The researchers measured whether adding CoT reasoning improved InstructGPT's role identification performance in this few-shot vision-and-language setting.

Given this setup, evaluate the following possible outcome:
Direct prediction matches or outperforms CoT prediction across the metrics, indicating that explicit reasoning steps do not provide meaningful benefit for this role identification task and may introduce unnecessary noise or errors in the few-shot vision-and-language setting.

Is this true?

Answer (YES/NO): YES